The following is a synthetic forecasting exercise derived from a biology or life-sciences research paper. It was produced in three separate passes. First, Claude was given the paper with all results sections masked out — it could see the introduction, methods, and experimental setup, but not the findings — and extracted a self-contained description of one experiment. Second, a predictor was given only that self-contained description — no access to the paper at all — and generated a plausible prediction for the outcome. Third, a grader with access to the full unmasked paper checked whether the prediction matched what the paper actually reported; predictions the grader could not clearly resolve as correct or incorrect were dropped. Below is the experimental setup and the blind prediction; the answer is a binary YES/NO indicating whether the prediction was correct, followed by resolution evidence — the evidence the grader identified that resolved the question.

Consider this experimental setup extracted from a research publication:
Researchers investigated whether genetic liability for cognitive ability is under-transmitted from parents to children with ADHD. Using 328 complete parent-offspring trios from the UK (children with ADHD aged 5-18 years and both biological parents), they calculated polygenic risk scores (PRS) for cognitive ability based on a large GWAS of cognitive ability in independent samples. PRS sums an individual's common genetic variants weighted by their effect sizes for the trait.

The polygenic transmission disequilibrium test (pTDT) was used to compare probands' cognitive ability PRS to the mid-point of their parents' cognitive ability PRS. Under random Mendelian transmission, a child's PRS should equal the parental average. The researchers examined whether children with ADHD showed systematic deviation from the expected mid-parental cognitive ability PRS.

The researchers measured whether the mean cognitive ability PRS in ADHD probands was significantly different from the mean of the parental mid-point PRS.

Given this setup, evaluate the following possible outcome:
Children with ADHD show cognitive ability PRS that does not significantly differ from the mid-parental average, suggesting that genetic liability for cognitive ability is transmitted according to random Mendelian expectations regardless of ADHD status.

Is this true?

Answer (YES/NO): NO